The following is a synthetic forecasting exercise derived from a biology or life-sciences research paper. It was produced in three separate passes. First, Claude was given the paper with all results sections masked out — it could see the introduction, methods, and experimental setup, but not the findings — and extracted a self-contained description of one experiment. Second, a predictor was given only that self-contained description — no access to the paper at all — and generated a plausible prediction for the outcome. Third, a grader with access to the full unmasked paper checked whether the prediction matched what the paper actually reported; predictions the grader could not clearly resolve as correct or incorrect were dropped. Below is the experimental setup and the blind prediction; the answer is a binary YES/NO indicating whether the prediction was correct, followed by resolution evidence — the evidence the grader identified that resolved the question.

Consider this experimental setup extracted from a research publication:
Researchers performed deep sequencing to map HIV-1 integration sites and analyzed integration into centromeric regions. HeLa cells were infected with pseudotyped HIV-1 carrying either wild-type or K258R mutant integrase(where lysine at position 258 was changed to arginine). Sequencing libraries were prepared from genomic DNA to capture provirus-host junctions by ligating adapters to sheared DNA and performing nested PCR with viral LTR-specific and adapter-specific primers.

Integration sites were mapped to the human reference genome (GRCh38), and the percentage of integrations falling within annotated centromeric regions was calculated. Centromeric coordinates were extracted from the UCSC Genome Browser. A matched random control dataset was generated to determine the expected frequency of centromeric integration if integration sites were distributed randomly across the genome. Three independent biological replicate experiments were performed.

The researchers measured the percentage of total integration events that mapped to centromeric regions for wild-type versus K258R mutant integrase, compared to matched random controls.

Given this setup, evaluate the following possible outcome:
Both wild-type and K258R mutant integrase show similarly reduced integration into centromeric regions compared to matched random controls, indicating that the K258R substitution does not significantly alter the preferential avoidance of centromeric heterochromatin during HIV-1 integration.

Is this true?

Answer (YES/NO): NO